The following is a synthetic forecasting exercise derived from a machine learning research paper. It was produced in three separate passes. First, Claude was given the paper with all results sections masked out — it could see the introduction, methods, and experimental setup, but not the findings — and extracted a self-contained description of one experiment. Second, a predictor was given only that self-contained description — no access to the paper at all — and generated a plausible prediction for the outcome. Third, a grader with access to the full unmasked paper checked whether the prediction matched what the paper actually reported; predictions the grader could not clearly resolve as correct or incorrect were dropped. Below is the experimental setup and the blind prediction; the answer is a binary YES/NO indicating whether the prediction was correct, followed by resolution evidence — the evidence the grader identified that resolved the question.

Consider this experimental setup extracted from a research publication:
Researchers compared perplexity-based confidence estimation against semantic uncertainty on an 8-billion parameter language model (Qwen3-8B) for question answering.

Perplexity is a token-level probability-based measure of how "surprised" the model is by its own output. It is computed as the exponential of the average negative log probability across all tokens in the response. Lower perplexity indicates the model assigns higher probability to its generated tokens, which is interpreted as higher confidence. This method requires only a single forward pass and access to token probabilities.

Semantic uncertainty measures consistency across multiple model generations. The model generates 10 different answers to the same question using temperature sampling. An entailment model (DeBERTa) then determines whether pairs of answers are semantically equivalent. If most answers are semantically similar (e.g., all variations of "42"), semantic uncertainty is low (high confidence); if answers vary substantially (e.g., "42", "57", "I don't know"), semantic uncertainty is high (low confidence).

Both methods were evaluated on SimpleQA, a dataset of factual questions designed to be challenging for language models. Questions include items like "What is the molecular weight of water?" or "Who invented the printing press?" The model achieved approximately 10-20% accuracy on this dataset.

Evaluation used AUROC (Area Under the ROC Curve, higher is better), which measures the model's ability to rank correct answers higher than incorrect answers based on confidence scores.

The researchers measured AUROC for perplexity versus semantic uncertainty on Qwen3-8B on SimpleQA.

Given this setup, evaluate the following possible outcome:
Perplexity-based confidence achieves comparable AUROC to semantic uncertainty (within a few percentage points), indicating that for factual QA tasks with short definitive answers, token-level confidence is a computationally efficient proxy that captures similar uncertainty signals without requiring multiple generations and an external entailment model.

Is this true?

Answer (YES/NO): YES